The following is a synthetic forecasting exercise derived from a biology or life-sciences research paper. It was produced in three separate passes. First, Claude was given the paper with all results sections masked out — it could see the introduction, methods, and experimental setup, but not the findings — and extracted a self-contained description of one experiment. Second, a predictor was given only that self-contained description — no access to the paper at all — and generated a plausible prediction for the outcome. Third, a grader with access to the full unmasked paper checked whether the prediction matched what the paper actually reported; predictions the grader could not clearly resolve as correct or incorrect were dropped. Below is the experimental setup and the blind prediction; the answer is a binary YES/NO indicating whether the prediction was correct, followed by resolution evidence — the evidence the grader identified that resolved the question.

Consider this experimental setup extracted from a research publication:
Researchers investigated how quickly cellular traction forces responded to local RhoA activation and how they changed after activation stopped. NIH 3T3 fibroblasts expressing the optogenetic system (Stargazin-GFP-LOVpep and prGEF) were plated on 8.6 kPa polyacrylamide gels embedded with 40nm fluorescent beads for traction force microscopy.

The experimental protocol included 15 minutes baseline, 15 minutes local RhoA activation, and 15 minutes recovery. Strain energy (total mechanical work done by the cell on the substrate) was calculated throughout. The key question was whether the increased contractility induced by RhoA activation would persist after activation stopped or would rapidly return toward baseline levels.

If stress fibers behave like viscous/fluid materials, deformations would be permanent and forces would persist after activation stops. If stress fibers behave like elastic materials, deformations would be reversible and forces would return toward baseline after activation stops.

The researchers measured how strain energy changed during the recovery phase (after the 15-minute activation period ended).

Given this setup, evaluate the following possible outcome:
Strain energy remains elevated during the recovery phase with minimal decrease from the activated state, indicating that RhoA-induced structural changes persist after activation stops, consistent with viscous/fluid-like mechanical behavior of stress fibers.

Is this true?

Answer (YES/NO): NO